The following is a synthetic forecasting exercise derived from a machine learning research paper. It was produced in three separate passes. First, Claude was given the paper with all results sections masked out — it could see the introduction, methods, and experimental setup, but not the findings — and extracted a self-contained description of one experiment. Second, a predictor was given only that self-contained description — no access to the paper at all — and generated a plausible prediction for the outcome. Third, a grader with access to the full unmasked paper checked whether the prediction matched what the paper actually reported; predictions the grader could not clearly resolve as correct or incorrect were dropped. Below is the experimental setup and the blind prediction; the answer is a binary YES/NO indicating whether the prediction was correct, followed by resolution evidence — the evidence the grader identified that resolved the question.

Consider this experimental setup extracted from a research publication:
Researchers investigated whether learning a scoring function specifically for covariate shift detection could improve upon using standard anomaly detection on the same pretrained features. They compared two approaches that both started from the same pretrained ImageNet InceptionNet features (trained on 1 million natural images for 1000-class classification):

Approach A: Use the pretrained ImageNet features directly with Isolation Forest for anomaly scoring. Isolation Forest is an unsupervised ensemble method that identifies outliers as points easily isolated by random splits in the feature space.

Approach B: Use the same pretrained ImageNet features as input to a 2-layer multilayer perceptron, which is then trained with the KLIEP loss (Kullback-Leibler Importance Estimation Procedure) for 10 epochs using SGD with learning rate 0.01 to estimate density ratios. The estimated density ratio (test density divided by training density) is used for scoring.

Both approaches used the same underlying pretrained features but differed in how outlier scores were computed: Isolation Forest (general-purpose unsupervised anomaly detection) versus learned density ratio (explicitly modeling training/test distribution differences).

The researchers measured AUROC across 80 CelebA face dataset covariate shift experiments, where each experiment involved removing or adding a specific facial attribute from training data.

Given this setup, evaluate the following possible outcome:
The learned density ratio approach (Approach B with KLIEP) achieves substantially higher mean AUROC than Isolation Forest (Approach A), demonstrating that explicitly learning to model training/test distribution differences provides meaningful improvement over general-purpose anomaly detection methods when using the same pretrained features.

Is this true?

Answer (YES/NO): YES